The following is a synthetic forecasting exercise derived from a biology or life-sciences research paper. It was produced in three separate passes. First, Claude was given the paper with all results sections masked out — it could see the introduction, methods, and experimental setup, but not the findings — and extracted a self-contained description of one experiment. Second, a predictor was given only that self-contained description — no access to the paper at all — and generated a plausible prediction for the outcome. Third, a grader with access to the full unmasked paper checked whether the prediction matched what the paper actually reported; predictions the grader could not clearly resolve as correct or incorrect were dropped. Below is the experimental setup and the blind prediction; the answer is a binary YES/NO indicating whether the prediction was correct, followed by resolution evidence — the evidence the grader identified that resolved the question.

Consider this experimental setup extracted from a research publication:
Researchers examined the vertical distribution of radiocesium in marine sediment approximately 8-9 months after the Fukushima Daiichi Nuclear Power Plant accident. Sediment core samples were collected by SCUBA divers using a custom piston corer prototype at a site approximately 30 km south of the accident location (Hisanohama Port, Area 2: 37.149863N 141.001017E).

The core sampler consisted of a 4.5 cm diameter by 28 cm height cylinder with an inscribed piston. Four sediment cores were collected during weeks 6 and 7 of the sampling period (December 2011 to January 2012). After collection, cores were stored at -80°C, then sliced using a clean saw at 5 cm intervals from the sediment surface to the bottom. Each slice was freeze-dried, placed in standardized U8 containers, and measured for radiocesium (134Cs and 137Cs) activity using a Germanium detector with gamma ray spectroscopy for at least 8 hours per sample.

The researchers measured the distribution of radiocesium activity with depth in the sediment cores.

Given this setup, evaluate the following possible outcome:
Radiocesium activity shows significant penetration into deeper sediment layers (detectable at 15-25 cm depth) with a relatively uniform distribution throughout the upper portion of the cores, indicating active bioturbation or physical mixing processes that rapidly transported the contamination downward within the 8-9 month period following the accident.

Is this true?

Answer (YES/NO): NO